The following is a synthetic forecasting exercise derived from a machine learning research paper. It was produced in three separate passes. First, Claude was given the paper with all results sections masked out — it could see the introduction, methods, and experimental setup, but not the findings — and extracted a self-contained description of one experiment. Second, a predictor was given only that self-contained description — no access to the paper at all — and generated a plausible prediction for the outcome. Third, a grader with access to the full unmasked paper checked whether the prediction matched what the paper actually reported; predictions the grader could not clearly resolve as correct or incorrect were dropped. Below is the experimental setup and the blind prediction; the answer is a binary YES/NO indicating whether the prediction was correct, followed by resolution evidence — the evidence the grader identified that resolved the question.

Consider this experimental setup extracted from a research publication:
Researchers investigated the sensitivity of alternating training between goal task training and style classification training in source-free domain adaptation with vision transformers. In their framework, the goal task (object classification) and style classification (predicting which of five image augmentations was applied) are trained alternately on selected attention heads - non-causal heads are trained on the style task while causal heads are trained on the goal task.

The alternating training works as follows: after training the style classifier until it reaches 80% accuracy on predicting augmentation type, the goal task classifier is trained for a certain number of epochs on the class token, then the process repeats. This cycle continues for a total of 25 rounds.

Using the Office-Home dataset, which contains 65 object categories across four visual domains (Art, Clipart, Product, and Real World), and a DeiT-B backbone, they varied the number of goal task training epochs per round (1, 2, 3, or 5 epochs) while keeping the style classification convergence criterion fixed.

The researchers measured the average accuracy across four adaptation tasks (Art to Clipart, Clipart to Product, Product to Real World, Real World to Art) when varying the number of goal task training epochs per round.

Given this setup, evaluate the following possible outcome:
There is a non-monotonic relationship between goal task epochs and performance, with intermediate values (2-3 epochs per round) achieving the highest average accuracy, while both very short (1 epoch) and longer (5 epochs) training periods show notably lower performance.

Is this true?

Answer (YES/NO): NO